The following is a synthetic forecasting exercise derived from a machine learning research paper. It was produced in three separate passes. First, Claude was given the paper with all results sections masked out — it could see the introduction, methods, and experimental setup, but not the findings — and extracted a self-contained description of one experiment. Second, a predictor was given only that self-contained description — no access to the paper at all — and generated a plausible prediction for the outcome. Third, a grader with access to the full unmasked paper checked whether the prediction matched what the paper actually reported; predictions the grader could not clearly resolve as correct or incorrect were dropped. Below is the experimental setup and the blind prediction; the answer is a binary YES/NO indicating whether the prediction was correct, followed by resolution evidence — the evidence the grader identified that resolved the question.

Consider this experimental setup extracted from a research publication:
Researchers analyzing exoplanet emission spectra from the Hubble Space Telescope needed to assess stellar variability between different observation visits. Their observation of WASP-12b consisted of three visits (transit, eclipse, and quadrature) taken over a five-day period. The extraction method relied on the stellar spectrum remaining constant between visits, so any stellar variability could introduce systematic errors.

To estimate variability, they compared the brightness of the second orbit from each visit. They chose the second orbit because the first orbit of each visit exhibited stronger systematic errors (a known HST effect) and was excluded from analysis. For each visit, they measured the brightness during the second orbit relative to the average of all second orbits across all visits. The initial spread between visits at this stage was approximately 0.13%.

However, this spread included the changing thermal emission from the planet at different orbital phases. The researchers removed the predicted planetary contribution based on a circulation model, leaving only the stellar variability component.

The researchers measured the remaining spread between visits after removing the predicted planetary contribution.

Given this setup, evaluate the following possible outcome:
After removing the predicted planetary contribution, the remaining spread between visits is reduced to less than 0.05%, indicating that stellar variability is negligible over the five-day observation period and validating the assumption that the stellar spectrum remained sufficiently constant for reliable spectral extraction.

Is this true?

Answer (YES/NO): NO